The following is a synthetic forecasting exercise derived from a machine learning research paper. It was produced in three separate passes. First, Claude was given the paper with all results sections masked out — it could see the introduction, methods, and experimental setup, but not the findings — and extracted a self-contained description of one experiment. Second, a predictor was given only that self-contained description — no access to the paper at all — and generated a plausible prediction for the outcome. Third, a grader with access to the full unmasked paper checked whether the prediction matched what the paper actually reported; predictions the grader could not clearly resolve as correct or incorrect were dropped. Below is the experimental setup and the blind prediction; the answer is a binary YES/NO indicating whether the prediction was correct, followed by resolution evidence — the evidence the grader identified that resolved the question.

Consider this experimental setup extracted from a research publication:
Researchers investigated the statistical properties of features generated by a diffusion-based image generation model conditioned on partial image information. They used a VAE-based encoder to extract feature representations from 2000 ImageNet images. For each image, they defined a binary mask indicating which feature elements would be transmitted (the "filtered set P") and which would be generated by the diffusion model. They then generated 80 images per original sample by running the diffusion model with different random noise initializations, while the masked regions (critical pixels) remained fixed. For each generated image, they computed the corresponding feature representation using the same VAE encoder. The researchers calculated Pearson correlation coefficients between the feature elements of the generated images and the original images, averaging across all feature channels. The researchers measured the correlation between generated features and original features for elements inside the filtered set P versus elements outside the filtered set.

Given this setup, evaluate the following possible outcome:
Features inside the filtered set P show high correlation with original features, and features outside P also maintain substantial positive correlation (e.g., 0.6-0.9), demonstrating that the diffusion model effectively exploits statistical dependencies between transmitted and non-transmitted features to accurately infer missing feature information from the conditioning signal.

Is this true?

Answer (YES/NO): NO